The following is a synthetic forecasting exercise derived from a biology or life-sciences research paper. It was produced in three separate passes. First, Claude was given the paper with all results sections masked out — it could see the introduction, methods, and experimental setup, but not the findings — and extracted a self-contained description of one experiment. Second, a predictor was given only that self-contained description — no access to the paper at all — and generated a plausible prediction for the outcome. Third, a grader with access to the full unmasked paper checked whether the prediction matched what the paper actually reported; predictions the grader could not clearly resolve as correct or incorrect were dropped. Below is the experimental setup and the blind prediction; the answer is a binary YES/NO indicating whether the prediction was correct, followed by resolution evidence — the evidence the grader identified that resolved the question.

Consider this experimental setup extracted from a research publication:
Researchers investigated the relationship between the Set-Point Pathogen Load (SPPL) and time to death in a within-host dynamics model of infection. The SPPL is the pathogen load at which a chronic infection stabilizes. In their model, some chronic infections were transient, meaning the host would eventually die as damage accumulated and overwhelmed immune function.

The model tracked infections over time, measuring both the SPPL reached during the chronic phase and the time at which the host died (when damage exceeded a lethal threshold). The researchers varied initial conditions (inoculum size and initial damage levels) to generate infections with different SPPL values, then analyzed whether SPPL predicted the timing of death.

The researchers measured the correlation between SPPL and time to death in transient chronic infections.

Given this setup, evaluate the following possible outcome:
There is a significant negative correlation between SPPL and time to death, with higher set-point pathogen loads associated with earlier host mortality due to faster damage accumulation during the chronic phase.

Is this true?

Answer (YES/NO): YES